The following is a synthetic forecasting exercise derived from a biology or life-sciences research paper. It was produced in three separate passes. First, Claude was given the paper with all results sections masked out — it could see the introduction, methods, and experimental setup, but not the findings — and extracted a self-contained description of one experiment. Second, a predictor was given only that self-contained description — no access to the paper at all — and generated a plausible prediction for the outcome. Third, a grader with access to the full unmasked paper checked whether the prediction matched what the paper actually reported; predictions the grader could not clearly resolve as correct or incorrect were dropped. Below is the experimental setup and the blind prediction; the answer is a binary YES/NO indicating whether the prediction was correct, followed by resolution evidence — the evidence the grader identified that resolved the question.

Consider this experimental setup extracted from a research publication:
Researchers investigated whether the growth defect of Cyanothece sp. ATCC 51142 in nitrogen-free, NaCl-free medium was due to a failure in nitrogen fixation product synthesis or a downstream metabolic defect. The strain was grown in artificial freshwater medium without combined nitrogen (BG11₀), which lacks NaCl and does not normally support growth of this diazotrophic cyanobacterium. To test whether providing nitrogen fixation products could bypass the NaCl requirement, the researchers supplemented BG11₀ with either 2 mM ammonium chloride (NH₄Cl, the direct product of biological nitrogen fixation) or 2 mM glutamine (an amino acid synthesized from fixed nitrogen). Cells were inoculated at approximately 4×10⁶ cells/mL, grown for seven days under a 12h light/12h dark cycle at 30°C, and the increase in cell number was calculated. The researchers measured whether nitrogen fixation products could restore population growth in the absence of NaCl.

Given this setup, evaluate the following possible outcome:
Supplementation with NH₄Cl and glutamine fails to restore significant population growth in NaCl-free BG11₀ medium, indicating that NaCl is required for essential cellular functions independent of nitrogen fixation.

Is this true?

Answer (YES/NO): NO